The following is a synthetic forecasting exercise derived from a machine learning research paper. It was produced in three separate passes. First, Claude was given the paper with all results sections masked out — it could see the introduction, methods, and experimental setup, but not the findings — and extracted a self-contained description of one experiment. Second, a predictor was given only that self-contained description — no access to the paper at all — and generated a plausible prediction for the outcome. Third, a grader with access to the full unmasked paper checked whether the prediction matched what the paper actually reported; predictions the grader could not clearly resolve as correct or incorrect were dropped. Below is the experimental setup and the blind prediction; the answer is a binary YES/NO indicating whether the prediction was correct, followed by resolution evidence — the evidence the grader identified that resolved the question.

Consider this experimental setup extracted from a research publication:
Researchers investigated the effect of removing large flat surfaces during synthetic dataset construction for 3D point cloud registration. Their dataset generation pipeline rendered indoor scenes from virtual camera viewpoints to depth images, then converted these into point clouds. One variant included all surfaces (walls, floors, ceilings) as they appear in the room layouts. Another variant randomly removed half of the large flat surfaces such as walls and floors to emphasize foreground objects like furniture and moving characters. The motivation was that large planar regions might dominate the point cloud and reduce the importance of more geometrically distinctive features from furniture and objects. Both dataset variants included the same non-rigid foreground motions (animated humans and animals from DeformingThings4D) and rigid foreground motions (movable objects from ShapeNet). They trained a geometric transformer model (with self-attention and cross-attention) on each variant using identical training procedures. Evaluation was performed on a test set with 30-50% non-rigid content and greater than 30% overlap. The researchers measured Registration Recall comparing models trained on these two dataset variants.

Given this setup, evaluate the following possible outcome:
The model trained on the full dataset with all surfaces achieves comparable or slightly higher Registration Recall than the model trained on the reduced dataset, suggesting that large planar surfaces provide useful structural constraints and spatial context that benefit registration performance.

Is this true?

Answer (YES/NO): NO